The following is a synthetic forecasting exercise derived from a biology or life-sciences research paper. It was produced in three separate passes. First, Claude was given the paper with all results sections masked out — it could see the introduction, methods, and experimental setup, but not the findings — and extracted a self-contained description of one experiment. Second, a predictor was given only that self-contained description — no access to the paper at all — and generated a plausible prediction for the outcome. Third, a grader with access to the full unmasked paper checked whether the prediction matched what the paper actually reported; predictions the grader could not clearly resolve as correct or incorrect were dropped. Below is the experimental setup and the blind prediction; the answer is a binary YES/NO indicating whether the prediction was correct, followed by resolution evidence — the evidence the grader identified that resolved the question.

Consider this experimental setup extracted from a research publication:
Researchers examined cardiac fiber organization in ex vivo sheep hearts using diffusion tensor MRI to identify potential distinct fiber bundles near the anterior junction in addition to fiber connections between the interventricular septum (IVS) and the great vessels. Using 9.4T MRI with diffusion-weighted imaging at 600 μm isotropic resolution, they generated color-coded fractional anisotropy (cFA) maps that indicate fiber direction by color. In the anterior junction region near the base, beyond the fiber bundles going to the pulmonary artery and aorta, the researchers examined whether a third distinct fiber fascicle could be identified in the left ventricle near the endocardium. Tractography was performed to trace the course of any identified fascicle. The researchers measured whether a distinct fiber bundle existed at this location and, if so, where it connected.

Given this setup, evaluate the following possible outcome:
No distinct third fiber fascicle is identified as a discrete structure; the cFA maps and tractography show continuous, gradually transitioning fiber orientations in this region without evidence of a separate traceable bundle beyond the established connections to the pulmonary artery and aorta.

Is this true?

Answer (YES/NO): NO